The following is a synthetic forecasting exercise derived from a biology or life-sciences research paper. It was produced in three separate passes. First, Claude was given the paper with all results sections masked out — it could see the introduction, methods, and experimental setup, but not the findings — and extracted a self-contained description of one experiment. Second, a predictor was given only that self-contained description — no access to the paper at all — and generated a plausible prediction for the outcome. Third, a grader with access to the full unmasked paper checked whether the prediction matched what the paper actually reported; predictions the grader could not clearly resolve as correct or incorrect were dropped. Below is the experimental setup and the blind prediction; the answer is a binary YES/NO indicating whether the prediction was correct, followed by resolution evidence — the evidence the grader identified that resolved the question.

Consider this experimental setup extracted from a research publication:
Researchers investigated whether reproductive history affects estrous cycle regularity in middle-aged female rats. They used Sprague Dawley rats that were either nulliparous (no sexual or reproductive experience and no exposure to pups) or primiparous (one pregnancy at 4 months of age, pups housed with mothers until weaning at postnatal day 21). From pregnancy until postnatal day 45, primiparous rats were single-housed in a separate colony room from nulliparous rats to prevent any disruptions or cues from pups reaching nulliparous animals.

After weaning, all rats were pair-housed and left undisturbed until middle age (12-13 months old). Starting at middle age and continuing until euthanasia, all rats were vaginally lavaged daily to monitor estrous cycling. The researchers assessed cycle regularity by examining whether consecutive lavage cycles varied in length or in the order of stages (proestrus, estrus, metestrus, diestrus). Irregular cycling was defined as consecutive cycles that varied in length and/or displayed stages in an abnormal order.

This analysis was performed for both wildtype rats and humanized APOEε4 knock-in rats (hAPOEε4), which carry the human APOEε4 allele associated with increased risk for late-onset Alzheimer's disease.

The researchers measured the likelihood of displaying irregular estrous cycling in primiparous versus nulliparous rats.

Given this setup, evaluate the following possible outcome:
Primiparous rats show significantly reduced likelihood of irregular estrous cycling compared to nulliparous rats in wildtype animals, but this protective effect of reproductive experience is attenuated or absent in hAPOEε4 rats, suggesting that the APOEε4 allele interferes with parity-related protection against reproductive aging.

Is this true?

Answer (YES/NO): NO